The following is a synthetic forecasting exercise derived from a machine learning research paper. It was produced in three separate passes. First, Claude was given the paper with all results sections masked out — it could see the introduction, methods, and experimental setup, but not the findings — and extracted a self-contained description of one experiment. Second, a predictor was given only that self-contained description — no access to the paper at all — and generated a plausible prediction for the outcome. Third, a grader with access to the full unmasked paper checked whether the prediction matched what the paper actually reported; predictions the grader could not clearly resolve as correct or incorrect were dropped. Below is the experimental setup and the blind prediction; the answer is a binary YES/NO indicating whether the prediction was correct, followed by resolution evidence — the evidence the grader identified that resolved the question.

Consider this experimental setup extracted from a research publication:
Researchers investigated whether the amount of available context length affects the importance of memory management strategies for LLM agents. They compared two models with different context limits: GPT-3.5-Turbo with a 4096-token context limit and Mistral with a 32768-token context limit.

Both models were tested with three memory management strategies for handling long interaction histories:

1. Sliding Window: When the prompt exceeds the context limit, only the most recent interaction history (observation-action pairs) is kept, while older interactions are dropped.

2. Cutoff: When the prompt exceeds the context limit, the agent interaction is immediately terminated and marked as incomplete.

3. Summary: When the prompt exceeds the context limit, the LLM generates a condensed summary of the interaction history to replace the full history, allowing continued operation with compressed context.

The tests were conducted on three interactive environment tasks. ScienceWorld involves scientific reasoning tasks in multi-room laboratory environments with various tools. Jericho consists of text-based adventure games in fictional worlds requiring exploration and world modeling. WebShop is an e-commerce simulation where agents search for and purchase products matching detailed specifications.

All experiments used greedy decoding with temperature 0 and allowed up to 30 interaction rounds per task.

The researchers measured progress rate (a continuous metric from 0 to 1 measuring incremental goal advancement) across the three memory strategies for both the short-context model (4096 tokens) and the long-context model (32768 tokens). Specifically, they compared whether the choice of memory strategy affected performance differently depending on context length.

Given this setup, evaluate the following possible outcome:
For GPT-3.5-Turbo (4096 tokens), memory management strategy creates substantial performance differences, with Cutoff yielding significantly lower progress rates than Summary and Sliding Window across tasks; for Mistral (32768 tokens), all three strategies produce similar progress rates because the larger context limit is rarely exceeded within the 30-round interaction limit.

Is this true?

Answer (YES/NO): NO